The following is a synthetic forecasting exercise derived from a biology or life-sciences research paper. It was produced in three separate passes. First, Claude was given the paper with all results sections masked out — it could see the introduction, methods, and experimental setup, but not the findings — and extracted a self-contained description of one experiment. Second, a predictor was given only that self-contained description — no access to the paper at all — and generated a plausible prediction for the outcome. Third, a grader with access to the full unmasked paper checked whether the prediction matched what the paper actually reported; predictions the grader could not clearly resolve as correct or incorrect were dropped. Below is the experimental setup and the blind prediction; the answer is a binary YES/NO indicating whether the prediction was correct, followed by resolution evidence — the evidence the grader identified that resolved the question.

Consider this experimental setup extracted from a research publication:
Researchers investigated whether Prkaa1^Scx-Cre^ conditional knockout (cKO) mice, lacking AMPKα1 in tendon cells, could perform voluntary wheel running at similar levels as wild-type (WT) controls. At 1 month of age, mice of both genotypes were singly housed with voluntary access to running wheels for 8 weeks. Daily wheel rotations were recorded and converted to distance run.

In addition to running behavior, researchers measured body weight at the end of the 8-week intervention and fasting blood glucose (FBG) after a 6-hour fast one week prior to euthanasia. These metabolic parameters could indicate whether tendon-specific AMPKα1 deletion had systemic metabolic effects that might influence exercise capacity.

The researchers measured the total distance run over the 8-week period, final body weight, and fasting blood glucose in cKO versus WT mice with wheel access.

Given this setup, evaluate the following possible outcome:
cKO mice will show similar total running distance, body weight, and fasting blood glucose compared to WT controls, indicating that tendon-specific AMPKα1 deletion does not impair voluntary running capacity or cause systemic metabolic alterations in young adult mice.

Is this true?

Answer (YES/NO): NO